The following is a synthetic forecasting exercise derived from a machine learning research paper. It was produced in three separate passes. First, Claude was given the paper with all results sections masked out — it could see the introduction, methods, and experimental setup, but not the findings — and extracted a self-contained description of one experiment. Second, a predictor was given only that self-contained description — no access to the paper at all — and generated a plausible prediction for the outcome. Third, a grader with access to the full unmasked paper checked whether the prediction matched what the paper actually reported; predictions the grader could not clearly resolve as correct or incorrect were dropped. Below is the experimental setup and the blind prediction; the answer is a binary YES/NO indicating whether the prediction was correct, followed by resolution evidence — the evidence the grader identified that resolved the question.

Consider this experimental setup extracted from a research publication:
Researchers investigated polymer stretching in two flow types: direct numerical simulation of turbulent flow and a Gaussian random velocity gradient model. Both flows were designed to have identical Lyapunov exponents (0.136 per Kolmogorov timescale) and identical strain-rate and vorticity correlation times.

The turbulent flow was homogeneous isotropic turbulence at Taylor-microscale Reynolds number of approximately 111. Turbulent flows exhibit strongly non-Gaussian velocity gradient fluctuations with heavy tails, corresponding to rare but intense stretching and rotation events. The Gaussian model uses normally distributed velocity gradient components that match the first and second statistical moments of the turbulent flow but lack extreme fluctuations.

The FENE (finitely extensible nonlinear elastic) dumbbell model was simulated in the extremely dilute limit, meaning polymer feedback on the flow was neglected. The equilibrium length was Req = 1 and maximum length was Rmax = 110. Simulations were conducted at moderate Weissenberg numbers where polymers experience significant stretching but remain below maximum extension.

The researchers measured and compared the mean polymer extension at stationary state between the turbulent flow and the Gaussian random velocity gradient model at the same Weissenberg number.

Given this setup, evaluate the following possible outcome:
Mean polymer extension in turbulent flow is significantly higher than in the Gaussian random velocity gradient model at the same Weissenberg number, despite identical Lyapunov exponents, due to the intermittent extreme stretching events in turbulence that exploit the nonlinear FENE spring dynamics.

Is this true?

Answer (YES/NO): NO